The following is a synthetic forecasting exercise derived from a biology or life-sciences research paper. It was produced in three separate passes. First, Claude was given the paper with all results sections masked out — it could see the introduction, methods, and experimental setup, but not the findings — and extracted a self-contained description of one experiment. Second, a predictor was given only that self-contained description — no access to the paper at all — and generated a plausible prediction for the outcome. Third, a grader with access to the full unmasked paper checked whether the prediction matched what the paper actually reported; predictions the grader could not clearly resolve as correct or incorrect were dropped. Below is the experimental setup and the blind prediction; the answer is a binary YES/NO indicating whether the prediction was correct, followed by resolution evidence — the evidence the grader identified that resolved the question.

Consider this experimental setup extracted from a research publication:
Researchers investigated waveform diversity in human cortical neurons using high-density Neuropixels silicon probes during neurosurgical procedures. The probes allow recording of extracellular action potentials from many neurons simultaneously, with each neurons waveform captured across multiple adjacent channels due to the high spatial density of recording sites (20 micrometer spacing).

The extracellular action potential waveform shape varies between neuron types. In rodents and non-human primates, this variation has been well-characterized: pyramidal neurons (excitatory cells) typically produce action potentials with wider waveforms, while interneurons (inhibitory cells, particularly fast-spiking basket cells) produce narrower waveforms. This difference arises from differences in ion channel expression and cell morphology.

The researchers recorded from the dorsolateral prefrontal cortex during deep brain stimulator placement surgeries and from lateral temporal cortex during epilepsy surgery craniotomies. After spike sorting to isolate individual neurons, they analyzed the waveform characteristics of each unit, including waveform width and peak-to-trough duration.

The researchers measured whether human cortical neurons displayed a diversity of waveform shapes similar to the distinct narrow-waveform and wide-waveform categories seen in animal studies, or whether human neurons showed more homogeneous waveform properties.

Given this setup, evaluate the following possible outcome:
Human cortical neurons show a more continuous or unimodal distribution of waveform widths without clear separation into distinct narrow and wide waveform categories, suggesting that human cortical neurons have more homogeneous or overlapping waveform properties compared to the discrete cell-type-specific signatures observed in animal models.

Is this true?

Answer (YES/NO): NO